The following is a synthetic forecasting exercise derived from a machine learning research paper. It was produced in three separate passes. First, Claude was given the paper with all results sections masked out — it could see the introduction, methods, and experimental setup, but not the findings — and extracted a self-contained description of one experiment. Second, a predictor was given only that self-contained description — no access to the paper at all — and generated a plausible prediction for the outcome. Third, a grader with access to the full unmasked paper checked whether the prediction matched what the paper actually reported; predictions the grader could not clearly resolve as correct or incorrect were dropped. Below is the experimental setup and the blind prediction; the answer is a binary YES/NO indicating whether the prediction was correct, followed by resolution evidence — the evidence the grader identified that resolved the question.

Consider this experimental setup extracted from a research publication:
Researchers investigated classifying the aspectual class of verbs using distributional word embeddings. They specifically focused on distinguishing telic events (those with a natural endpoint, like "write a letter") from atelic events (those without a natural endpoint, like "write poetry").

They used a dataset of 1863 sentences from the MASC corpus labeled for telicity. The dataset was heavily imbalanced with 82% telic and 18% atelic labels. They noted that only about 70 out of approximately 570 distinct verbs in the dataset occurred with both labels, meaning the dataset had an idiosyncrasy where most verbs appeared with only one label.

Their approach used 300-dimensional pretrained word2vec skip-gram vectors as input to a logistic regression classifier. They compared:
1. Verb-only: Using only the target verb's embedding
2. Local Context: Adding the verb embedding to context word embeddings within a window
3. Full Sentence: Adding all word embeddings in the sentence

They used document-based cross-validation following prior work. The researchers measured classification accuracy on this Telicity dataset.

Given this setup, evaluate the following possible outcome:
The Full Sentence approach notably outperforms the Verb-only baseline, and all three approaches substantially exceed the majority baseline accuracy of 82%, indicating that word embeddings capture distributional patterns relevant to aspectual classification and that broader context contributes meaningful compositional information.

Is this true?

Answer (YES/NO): NO